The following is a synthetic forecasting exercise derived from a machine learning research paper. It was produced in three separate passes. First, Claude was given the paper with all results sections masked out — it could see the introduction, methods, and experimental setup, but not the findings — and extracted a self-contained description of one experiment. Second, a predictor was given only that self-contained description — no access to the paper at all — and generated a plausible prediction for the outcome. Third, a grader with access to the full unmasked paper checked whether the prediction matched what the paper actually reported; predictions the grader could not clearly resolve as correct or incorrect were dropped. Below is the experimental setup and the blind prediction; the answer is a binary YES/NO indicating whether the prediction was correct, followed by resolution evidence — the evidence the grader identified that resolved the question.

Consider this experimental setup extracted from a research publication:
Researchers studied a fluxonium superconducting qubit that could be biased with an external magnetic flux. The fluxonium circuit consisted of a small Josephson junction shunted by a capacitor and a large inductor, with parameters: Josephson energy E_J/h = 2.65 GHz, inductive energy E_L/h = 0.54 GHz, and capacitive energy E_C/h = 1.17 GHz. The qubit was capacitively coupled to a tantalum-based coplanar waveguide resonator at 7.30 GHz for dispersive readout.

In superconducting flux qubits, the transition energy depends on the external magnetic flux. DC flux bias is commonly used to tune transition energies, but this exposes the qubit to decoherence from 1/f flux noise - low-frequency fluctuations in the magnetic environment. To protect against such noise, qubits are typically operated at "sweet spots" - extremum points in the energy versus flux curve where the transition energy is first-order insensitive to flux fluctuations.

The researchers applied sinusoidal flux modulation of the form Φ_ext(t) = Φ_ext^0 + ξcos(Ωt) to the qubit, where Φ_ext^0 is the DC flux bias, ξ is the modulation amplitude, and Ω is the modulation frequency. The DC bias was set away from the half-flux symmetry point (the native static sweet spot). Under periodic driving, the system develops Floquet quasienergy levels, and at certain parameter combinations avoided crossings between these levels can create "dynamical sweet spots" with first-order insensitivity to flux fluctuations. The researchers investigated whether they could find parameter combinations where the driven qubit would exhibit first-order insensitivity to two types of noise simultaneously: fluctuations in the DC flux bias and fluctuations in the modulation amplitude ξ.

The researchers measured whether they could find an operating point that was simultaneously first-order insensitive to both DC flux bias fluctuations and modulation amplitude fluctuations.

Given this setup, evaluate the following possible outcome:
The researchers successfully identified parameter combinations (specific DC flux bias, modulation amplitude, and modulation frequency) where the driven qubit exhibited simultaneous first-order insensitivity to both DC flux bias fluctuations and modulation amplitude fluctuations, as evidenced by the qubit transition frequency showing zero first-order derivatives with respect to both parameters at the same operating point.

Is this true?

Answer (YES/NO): YES